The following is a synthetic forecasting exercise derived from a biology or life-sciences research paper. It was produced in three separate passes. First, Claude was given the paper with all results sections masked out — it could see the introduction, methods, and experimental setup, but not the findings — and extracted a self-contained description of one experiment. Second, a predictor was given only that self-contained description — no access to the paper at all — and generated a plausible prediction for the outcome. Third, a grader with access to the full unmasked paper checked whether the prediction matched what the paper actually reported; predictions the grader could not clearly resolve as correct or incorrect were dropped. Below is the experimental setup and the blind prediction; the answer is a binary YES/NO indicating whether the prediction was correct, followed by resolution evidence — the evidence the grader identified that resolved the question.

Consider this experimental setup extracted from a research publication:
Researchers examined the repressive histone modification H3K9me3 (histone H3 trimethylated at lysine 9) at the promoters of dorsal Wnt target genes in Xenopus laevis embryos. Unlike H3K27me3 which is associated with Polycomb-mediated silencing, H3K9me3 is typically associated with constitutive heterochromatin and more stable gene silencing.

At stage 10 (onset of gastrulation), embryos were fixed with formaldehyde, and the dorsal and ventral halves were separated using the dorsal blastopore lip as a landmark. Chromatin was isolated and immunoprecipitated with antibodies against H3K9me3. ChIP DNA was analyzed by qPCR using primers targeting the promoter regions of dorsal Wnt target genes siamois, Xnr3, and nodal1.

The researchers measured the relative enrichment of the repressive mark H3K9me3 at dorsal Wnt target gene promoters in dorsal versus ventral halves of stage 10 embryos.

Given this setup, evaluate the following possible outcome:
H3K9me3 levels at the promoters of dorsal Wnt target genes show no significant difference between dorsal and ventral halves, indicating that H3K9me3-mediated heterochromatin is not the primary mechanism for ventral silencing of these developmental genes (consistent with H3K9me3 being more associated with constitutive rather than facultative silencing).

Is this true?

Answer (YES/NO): YES